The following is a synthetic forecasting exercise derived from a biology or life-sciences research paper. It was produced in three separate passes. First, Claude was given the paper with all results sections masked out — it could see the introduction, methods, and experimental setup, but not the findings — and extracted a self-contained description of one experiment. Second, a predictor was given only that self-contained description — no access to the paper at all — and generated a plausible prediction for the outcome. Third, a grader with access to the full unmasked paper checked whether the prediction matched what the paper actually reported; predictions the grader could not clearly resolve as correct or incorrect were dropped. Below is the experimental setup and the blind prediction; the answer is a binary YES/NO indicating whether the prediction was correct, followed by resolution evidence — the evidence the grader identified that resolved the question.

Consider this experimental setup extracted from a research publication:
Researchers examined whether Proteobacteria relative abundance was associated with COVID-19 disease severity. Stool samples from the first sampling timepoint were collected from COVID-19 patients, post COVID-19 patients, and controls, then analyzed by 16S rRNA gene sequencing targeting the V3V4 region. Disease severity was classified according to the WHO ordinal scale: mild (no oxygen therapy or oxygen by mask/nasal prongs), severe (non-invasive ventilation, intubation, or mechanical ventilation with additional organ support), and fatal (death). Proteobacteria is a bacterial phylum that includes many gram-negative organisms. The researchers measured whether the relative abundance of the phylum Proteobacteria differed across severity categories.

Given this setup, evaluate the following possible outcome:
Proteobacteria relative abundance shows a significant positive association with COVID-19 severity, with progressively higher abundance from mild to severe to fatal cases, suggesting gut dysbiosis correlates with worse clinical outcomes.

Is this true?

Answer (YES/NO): NO